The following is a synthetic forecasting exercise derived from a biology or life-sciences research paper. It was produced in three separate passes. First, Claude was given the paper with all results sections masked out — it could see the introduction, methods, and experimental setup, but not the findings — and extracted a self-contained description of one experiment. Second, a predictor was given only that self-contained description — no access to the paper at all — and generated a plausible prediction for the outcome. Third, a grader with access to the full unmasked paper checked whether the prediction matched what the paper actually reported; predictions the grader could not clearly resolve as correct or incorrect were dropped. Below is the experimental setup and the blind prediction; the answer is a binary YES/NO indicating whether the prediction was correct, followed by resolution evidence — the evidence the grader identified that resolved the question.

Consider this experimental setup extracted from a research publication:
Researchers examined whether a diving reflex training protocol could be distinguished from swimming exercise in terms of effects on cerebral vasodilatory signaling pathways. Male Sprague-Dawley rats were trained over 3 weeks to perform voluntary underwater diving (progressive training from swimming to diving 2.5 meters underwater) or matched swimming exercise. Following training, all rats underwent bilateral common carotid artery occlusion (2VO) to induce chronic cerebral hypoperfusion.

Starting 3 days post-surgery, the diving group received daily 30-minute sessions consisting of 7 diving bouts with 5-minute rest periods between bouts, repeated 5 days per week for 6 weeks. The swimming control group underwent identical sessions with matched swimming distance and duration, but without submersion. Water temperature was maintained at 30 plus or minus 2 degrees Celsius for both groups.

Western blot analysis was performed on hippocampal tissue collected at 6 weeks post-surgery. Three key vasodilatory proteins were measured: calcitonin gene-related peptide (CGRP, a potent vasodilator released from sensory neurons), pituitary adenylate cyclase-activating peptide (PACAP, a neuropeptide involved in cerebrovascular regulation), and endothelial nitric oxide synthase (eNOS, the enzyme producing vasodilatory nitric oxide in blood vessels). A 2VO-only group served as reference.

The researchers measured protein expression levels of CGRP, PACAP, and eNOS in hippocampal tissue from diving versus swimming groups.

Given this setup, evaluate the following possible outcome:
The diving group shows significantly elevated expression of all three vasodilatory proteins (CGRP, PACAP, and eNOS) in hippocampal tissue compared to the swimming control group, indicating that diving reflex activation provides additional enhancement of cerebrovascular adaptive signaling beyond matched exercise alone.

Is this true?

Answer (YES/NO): YES